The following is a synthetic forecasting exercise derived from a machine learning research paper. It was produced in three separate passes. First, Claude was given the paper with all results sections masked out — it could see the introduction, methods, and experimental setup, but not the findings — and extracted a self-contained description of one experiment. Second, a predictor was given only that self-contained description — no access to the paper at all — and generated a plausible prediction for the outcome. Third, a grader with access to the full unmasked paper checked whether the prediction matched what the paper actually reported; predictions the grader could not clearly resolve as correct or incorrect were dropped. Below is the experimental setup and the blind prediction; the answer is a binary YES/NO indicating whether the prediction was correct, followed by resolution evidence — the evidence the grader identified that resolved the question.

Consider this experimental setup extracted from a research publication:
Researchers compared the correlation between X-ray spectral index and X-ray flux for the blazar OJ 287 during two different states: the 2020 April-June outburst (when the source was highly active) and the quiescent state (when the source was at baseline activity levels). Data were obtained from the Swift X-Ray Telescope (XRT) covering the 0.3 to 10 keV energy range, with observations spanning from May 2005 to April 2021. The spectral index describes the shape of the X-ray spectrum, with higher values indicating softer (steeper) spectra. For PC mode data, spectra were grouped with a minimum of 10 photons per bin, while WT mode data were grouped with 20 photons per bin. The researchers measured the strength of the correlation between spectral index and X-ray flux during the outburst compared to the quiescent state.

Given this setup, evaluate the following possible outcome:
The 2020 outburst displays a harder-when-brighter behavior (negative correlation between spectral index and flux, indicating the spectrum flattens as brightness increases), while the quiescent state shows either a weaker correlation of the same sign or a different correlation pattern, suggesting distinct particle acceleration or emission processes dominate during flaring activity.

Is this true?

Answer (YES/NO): NO